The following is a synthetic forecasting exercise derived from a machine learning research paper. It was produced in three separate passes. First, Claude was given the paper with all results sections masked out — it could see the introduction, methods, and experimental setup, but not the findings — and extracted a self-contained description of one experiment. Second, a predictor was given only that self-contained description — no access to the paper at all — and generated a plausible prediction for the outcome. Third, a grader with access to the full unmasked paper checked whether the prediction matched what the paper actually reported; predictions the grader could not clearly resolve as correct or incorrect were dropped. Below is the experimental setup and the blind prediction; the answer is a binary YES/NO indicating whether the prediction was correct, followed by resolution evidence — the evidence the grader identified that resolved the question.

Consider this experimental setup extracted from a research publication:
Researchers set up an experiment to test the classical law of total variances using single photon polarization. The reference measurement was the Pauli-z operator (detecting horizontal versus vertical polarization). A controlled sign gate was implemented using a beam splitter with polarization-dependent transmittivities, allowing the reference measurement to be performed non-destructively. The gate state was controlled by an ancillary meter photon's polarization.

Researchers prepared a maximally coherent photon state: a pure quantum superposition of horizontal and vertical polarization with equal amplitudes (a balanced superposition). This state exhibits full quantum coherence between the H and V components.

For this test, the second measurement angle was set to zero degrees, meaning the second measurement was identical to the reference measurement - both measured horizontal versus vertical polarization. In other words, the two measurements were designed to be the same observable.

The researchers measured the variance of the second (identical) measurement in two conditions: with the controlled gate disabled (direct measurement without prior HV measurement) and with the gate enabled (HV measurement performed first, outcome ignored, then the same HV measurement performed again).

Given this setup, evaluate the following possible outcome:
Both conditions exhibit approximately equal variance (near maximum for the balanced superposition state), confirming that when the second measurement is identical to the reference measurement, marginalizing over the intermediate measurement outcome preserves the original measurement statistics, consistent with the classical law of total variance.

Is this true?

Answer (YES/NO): YES